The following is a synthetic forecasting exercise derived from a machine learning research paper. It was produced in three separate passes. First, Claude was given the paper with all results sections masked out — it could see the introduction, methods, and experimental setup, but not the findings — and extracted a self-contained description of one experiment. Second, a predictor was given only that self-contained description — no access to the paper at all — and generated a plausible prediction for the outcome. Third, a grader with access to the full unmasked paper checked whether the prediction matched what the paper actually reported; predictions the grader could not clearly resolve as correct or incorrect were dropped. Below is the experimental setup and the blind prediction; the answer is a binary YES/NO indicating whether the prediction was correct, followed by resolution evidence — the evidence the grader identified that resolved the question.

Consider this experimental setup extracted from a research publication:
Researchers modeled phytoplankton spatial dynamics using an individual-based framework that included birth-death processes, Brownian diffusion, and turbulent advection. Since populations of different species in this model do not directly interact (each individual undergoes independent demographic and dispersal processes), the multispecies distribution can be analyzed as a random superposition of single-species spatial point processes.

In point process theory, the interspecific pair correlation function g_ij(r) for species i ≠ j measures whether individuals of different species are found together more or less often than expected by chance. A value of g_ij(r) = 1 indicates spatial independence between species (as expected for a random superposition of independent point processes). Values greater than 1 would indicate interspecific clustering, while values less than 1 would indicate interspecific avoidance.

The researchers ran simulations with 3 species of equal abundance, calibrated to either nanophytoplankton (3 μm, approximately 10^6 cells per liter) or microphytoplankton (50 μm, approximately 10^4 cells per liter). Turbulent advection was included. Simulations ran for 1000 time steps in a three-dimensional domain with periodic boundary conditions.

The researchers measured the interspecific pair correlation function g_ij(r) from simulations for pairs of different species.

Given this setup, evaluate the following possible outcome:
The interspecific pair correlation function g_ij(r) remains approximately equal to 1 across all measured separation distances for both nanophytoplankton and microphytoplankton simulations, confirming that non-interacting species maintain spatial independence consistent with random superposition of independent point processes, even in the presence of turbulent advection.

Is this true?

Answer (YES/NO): YES